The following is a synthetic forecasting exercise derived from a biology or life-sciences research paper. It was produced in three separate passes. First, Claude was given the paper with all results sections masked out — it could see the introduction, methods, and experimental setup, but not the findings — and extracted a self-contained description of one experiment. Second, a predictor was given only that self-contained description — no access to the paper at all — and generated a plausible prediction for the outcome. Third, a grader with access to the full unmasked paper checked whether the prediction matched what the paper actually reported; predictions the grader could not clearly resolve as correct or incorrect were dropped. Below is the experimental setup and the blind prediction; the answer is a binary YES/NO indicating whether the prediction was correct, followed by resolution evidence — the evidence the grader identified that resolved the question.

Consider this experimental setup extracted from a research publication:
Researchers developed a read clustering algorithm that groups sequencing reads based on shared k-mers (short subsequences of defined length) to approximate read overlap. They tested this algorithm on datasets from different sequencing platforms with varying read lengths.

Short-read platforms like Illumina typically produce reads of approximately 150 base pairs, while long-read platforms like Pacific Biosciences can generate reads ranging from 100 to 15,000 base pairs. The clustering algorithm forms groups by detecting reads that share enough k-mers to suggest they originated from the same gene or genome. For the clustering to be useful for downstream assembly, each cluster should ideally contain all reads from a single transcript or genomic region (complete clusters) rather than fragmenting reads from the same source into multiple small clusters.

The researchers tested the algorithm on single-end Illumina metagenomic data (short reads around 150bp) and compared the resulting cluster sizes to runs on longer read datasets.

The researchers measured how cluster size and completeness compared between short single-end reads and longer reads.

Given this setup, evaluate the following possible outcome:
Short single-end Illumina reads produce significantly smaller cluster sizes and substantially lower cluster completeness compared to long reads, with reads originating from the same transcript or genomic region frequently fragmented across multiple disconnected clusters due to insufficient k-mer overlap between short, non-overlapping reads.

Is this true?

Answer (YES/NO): YES